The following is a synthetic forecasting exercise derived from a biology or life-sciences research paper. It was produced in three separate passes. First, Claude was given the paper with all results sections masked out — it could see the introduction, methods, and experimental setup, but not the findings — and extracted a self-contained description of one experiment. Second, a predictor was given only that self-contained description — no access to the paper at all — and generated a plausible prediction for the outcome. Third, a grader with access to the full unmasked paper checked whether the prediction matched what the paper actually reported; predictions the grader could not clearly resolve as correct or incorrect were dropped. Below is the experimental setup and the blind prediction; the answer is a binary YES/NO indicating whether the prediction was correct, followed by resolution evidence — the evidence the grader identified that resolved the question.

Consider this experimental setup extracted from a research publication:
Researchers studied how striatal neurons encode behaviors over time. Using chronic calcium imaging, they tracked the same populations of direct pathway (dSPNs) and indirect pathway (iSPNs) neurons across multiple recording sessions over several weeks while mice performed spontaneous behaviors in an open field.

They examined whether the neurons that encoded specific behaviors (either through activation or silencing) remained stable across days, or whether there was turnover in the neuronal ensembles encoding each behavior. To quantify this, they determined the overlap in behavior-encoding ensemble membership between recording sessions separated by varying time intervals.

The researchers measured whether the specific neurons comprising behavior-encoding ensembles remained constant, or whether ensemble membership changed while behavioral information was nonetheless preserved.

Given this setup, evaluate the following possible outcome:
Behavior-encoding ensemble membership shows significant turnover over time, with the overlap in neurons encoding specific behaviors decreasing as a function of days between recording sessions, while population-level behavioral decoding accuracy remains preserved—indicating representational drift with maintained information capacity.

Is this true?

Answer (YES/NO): YES